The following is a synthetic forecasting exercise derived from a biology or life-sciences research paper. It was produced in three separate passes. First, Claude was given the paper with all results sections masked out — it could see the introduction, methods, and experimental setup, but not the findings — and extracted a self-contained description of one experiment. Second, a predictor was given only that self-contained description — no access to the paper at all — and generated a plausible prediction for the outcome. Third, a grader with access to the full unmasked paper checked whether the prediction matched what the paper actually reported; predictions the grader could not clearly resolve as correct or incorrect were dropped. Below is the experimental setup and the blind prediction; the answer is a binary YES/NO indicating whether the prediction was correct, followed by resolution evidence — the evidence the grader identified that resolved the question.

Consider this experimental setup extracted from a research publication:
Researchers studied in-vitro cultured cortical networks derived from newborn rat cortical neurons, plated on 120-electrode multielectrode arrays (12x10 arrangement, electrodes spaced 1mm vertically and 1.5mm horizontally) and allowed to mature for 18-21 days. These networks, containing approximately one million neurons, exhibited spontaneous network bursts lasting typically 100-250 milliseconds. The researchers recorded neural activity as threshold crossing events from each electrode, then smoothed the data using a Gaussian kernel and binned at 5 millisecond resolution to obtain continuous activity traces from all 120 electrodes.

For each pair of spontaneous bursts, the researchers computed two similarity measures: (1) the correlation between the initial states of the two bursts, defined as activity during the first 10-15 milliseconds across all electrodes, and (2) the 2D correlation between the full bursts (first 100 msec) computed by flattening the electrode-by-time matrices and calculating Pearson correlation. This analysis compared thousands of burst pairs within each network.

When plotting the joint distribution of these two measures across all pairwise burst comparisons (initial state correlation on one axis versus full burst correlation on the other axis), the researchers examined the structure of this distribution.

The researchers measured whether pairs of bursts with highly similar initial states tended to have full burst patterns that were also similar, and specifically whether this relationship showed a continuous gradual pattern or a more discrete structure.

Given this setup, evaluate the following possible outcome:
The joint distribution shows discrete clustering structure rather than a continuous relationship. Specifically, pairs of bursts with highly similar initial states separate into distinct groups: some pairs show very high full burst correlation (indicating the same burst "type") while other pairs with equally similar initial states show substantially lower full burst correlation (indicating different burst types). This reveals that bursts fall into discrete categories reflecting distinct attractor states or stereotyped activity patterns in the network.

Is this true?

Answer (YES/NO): YES